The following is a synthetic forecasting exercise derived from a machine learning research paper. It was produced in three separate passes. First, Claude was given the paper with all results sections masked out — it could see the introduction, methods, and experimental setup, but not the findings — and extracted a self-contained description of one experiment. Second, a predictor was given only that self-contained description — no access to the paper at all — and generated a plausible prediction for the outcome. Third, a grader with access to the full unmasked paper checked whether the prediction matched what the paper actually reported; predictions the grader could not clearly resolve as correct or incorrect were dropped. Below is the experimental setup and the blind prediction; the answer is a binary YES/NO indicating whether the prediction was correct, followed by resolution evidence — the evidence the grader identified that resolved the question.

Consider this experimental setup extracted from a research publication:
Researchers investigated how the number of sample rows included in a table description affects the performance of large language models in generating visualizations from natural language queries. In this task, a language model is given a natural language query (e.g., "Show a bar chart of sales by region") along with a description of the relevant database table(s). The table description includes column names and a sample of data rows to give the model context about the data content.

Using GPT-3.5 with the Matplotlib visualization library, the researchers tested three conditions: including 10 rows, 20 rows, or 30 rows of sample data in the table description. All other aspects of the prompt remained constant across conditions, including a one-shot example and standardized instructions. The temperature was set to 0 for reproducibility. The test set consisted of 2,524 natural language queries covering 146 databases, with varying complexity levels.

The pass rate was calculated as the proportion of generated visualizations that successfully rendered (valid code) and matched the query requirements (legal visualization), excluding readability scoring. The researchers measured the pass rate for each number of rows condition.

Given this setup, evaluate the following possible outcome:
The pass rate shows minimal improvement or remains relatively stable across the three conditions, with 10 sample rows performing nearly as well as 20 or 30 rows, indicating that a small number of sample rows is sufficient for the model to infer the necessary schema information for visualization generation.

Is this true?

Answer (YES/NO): YES